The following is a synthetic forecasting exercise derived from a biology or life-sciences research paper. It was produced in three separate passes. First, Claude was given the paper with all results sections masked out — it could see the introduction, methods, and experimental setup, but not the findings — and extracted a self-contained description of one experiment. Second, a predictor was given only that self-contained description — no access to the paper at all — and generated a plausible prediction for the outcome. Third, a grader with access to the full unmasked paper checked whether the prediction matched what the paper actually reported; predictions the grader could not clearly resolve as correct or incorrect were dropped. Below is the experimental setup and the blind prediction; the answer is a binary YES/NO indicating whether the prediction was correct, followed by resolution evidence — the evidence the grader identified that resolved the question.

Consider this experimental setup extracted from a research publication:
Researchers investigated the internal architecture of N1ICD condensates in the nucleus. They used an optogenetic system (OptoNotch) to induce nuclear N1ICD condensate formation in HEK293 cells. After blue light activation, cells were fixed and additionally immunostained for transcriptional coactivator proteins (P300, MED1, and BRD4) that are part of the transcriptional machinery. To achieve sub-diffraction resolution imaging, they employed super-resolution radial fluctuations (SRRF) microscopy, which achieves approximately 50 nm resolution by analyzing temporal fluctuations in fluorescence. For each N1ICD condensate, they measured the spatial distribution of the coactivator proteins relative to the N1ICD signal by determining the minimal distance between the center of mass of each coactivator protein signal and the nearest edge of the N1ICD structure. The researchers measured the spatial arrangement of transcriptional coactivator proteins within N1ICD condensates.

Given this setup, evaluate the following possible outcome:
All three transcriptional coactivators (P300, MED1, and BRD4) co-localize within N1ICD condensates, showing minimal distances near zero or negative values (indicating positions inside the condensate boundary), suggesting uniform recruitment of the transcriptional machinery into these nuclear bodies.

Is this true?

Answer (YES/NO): NO